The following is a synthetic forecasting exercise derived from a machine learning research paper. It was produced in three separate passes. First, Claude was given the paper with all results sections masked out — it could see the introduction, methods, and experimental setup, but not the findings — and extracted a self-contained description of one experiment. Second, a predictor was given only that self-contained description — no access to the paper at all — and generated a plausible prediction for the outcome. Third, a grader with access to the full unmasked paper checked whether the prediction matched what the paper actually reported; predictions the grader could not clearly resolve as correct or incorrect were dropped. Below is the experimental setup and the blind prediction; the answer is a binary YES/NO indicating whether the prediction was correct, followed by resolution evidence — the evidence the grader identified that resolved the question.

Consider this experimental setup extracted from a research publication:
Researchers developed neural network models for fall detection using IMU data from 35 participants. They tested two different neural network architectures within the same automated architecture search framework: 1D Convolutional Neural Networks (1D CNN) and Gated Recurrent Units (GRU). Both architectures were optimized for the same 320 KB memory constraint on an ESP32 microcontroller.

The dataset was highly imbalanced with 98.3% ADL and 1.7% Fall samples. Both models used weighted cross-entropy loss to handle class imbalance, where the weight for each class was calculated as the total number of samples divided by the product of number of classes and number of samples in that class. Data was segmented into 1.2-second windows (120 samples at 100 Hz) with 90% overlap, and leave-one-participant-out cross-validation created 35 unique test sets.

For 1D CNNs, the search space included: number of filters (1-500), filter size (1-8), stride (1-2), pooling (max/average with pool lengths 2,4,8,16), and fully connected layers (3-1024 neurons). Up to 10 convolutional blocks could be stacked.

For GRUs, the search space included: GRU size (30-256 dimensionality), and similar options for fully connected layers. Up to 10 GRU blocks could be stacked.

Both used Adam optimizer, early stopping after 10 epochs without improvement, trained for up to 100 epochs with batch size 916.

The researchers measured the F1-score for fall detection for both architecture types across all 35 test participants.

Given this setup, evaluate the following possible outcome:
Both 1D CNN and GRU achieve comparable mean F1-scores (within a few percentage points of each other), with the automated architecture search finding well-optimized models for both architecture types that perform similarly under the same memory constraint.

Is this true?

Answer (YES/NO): YES